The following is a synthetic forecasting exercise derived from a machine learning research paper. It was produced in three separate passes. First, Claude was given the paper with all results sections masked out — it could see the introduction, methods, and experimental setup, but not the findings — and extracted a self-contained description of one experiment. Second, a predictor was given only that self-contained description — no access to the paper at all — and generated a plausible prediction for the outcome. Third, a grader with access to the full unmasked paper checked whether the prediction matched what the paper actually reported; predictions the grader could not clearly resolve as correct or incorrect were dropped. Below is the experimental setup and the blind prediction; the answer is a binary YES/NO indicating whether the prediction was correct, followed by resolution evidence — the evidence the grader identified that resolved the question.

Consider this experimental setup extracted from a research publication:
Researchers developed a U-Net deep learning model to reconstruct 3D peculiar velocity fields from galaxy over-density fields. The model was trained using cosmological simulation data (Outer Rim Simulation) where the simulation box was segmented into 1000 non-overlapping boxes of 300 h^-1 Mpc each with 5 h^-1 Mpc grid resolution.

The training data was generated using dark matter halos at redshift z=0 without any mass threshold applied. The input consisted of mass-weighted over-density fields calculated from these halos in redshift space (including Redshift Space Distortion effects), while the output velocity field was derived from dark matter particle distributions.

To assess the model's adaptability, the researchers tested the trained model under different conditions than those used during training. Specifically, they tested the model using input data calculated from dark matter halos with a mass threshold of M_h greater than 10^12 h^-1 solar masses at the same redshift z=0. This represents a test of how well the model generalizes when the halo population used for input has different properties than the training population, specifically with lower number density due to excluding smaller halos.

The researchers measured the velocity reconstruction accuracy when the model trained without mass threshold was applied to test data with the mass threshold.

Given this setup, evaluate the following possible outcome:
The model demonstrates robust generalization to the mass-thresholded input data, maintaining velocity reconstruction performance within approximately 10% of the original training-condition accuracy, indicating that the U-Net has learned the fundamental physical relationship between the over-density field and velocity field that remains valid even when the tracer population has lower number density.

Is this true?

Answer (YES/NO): NO